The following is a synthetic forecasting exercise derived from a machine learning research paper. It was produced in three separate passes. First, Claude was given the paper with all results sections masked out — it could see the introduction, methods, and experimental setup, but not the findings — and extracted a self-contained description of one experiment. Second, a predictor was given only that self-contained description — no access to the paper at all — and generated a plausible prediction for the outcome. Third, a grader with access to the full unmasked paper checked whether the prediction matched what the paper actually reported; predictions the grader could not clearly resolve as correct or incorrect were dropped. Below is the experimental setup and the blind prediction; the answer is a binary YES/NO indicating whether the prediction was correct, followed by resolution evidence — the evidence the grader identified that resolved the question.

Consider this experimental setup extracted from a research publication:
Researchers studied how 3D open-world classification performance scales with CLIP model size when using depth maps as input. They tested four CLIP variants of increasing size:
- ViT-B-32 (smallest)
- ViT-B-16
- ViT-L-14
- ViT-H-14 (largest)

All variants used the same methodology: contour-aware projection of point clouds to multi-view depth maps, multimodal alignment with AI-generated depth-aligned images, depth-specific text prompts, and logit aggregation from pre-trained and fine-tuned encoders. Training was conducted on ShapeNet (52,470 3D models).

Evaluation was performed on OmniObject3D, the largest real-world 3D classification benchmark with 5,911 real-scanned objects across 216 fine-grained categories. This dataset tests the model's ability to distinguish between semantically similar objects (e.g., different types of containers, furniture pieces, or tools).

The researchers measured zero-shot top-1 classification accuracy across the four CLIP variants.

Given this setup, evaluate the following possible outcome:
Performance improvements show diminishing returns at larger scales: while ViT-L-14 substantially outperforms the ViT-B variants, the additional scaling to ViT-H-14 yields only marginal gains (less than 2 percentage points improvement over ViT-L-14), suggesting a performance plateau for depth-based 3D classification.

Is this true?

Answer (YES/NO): NO